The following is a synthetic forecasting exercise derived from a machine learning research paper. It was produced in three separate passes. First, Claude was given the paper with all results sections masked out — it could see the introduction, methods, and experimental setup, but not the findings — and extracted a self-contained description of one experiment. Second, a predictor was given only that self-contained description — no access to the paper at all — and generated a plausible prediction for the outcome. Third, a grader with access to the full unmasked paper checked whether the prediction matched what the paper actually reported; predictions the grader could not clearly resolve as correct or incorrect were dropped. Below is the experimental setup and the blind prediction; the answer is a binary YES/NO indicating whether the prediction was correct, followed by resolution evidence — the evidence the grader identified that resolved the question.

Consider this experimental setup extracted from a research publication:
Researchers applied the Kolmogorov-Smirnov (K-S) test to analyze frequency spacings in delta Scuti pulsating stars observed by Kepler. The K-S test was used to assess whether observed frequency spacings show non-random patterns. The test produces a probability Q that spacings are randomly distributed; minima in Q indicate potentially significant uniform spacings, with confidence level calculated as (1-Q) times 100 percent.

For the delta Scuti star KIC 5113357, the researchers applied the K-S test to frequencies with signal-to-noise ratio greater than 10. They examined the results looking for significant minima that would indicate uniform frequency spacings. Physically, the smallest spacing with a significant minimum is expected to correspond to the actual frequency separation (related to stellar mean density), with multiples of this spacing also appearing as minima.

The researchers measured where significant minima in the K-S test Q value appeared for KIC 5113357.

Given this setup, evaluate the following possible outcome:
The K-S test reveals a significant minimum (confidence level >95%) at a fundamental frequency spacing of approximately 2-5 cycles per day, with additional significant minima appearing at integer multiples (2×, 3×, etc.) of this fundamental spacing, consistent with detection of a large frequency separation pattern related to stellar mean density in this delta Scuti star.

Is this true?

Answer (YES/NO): NO